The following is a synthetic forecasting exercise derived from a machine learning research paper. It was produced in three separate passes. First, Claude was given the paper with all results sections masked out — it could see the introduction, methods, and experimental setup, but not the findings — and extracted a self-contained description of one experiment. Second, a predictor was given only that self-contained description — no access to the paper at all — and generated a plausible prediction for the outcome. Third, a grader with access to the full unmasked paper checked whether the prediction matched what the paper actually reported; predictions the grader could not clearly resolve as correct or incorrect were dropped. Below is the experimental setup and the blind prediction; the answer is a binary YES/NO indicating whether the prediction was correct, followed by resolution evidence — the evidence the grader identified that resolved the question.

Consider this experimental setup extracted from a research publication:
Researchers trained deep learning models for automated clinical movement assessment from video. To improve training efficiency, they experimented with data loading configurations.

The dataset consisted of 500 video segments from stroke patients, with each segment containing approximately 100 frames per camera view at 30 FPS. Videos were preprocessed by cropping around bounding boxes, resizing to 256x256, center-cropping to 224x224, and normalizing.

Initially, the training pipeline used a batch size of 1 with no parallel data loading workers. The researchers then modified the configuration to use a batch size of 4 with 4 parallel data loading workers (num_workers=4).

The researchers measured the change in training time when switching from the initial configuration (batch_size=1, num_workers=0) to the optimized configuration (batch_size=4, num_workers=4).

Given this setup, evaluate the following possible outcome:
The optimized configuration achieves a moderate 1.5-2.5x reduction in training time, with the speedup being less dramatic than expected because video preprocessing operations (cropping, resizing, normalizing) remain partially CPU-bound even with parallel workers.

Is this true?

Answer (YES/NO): NO